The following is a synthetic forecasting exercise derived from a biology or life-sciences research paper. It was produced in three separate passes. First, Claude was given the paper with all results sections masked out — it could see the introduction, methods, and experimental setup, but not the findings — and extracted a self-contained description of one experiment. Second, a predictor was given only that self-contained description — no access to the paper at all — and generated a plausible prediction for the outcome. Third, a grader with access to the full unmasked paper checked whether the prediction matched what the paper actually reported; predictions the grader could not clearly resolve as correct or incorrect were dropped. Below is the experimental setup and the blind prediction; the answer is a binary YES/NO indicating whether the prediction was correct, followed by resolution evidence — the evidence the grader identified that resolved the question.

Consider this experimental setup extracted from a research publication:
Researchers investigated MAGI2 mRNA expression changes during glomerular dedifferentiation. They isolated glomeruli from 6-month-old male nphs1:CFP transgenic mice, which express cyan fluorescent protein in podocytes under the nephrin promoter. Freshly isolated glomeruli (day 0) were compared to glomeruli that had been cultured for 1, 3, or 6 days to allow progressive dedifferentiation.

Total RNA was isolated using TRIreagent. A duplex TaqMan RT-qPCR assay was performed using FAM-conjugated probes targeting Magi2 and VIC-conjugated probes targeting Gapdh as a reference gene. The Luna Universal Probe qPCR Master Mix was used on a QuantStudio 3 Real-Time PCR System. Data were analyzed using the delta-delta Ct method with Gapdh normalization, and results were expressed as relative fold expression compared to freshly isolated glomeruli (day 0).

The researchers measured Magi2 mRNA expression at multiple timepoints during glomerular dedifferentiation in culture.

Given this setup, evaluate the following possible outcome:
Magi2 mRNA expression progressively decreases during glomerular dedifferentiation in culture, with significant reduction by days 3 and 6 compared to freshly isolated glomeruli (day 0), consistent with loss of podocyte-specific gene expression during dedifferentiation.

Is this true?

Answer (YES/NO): YES